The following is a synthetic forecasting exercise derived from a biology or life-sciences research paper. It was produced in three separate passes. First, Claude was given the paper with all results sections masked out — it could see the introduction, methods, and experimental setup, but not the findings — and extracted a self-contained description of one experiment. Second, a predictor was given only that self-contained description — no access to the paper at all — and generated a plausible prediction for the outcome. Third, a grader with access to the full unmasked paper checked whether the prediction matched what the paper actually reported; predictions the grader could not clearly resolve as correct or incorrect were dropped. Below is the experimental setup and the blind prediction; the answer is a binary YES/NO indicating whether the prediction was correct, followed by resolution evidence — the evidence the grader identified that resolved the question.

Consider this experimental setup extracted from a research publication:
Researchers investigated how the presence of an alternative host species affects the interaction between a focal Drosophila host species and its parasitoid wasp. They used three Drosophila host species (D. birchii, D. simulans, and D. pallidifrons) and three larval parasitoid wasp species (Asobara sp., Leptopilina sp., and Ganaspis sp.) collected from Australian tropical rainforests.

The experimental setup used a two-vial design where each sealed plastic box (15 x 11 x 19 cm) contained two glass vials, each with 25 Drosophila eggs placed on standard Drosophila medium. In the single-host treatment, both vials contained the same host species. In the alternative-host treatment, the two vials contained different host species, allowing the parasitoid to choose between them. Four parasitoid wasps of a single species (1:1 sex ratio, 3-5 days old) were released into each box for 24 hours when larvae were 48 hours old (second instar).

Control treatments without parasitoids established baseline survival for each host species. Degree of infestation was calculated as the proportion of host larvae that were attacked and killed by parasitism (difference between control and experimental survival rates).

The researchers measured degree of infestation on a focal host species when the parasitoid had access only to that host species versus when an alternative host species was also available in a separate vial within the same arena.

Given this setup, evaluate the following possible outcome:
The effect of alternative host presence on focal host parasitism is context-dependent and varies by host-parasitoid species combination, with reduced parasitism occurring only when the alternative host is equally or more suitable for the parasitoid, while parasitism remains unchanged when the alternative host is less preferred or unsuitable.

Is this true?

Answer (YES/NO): NO